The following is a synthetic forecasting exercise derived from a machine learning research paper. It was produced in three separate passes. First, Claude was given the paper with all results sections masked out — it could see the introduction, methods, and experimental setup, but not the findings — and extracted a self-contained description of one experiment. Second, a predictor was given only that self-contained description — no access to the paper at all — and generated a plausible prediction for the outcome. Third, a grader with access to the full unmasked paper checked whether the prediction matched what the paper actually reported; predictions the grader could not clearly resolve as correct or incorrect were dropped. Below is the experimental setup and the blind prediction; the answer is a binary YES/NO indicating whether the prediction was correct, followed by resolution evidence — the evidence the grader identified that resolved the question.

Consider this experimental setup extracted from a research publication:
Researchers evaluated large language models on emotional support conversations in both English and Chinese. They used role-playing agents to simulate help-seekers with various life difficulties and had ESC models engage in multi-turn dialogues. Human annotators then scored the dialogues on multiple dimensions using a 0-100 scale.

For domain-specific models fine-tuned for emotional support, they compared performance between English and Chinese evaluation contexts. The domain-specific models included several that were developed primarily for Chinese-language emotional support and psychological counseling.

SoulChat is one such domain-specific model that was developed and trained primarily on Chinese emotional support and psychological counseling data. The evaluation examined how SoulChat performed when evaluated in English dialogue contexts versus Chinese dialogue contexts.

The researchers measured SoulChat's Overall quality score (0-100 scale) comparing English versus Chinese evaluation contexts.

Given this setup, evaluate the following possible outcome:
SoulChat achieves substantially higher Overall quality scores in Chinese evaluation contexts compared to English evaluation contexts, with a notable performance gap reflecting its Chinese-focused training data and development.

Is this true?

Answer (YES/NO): YES